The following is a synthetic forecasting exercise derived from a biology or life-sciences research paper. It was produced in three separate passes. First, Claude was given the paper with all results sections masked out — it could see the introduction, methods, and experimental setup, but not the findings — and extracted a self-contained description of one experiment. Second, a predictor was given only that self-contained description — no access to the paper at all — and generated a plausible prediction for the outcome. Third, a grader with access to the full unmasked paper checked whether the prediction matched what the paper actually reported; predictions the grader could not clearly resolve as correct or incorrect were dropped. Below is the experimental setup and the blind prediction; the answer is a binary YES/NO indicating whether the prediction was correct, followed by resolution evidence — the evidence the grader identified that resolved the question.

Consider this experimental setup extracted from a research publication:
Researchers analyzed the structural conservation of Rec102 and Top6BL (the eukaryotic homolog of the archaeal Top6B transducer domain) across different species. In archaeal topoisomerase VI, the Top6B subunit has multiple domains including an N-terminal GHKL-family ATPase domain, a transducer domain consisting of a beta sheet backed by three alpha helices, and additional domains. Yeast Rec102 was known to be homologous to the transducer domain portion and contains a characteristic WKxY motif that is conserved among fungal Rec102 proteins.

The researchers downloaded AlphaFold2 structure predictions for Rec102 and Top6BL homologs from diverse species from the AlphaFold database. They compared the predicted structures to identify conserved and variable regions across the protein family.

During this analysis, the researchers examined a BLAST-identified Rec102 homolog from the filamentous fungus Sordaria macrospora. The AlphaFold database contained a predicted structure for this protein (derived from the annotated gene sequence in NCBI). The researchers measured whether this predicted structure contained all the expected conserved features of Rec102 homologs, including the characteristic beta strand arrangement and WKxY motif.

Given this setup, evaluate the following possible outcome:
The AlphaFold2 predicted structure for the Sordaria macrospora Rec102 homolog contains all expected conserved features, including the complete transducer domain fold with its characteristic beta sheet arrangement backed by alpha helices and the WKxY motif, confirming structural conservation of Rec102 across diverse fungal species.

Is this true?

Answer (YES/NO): NO